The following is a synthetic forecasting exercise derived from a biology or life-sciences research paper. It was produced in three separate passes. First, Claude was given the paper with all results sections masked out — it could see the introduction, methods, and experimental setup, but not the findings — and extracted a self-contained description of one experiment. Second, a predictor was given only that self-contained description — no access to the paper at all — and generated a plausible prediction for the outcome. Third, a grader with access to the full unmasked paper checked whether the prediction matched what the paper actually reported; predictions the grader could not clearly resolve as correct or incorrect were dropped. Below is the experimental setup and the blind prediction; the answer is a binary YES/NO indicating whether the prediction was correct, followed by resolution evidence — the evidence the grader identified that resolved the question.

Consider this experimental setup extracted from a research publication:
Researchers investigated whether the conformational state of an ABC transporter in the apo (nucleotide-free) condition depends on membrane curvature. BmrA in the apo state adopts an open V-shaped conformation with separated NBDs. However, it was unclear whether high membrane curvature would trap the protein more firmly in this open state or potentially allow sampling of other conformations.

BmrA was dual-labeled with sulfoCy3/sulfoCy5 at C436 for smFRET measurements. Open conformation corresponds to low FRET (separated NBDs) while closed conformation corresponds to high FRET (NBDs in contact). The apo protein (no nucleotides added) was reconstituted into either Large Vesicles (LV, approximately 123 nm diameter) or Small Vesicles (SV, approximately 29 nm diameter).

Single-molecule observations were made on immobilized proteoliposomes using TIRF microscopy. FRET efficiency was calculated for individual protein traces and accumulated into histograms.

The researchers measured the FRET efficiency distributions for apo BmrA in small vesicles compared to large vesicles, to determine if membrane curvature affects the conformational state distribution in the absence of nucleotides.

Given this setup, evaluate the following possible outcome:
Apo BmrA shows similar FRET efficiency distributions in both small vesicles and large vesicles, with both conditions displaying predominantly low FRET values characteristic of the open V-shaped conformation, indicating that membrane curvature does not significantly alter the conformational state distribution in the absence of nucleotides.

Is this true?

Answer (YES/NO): YES